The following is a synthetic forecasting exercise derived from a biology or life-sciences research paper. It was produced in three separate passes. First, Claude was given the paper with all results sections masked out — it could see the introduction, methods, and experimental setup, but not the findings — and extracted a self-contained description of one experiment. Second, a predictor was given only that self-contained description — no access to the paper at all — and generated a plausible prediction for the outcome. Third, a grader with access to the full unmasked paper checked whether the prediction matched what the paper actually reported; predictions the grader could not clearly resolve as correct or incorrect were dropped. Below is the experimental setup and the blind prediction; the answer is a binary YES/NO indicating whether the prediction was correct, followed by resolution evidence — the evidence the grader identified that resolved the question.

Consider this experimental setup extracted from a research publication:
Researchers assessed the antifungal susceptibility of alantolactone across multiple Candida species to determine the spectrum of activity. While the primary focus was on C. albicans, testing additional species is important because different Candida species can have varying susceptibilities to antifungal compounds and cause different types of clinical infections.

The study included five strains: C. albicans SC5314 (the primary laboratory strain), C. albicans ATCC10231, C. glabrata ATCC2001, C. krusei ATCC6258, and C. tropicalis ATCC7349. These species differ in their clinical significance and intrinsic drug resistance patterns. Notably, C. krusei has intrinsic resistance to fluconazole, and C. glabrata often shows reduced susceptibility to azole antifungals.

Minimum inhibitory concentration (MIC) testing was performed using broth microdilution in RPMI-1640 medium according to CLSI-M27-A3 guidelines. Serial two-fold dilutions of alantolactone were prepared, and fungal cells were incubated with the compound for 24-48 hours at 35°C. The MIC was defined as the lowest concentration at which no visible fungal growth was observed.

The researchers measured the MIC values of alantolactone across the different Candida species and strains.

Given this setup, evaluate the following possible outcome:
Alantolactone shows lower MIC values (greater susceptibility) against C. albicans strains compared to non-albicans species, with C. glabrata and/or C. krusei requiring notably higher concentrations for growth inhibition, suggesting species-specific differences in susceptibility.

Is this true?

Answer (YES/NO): NO